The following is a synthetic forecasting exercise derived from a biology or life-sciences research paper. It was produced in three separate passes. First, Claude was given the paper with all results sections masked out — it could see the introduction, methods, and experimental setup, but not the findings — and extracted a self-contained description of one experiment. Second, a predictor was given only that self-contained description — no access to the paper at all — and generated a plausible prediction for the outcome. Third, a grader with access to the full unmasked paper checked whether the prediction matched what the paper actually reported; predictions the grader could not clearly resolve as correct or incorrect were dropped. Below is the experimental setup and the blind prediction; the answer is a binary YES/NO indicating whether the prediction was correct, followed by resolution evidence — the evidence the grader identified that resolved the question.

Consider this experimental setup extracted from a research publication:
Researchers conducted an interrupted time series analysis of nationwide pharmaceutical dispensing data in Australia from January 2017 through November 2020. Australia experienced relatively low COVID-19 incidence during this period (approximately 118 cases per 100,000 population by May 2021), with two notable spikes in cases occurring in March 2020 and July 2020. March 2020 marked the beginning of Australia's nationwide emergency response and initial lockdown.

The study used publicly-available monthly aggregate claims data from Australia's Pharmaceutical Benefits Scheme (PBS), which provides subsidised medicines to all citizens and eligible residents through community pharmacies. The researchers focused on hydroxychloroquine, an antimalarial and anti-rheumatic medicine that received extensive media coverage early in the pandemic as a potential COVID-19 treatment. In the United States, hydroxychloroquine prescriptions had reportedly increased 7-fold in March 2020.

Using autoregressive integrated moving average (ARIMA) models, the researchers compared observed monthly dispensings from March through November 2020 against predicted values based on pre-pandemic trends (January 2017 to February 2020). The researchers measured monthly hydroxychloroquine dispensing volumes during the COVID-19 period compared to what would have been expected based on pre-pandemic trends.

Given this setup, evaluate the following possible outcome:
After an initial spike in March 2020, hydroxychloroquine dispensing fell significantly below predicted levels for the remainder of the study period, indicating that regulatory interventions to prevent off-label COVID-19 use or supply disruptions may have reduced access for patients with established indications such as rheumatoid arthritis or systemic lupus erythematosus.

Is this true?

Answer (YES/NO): NO